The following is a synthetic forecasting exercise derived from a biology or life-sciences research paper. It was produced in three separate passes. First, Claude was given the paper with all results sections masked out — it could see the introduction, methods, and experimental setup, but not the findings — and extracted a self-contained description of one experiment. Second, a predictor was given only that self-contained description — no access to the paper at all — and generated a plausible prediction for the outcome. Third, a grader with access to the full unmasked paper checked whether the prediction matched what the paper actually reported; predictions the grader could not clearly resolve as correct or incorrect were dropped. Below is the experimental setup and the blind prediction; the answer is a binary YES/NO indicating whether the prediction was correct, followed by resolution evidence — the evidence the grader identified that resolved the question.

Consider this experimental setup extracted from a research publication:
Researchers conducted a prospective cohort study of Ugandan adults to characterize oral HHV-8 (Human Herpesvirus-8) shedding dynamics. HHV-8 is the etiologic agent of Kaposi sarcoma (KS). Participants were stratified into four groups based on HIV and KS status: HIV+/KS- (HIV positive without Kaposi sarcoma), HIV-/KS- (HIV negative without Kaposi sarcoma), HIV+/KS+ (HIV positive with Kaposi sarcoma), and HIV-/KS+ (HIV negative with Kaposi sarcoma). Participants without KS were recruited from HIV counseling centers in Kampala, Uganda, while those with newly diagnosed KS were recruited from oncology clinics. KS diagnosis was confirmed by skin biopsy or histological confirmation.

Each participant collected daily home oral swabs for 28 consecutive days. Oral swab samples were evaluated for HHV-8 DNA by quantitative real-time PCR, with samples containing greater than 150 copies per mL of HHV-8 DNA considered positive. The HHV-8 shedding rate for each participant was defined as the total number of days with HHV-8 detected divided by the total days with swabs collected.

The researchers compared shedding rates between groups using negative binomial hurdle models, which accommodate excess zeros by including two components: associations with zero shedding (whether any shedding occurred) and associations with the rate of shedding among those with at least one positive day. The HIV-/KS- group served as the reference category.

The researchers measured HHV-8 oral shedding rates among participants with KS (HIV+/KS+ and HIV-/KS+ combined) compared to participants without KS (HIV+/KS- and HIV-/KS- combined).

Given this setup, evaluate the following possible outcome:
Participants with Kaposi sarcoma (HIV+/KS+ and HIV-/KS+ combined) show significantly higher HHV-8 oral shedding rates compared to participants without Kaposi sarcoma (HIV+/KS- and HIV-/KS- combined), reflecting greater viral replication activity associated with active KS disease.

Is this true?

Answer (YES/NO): NO